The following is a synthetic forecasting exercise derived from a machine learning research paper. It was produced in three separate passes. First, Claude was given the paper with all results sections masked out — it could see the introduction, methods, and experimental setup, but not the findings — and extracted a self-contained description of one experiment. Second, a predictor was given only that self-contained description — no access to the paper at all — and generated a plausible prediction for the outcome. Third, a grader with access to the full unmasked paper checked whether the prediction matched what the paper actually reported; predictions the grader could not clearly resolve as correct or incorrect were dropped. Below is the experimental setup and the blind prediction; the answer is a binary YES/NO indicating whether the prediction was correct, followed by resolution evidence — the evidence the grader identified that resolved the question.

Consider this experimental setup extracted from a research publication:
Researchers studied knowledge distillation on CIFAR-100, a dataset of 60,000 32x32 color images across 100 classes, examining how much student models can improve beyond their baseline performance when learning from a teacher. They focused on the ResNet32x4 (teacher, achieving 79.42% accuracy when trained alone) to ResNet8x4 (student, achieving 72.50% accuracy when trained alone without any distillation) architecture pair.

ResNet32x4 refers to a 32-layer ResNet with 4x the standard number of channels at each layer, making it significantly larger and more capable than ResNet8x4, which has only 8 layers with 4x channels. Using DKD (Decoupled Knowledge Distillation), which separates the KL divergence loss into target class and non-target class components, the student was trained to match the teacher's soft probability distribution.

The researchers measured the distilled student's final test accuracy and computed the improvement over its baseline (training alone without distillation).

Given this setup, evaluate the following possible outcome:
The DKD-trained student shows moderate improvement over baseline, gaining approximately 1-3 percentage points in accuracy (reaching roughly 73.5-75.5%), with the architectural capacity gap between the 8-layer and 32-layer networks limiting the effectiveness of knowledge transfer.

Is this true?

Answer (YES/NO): NO